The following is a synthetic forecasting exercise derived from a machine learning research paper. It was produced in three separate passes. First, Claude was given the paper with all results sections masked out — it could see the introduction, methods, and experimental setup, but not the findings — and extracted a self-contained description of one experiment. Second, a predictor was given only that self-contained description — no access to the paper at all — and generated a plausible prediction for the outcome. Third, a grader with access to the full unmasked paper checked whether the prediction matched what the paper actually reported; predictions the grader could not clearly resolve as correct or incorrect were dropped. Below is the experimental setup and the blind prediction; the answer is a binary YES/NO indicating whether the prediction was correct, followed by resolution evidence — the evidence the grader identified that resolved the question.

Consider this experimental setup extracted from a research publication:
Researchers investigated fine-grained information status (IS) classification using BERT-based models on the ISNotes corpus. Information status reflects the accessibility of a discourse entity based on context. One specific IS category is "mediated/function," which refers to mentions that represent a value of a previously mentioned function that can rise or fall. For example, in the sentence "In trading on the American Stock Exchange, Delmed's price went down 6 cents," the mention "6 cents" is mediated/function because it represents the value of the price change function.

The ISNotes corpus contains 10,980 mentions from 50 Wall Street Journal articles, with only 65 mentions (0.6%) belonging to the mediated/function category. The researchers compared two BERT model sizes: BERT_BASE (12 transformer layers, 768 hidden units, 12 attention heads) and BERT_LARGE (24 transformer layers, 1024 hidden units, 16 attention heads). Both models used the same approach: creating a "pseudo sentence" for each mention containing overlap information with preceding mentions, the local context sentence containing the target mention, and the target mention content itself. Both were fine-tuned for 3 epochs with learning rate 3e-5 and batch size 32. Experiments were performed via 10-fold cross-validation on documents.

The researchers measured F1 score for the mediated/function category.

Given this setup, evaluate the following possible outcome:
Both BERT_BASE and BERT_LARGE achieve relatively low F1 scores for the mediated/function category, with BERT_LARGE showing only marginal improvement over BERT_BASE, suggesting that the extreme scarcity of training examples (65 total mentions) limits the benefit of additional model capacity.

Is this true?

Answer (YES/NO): NO